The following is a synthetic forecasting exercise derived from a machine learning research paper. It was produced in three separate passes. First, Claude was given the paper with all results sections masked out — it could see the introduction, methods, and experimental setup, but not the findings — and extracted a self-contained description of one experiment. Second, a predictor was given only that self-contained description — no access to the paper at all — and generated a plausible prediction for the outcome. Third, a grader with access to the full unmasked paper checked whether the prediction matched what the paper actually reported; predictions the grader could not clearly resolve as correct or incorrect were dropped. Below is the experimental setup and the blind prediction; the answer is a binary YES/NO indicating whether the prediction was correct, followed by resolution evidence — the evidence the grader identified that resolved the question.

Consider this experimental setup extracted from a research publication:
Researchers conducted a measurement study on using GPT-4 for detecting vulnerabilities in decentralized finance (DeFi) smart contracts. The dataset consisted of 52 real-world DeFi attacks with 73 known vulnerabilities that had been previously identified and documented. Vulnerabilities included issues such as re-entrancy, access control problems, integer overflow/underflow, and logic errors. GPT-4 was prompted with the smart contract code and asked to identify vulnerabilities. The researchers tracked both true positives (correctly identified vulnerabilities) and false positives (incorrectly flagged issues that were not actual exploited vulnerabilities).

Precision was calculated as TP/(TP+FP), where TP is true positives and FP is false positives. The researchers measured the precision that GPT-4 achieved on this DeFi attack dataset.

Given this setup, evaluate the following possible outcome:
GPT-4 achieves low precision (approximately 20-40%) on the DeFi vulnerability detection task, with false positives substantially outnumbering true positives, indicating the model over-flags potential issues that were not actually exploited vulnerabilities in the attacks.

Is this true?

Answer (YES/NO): NO